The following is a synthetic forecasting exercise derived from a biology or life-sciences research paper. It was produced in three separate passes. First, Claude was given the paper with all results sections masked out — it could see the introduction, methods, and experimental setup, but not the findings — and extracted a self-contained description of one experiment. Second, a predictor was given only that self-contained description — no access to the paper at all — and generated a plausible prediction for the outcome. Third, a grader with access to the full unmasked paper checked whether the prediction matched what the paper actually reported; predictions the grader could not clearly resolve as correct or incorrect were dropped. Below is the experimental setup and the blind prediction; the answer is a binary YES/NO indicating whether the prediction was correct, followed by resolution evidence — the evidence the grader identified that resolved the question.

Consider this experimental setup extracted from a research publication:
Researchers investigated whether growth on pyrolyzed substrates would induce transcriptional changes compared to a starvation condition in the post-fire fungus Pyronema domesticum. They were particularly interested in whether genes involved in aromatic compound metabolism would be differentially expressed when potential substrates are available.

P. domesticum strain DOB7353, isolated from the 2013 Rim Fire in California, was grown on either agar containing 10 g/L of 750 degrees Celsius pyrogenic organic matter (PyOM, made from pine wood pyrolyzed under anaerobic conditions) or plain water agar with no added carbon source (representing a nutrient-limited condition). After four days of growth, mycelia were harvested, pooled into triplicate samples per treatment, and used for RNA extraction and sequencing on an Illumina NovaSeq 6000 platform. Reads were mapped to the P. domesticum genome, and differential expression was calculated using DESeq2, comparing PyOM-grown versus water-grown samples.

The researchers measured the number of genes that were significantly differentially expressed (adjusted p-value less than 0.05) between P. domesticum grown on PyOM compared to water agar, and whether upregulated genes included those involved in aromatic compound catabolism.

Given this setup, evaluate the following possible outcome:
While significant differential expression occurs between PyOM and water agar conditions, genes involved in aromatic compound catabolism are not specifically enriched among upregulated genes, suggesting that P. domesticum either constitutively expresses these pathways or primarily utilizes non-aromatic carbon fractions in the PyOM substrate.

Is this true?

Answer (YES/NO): NO